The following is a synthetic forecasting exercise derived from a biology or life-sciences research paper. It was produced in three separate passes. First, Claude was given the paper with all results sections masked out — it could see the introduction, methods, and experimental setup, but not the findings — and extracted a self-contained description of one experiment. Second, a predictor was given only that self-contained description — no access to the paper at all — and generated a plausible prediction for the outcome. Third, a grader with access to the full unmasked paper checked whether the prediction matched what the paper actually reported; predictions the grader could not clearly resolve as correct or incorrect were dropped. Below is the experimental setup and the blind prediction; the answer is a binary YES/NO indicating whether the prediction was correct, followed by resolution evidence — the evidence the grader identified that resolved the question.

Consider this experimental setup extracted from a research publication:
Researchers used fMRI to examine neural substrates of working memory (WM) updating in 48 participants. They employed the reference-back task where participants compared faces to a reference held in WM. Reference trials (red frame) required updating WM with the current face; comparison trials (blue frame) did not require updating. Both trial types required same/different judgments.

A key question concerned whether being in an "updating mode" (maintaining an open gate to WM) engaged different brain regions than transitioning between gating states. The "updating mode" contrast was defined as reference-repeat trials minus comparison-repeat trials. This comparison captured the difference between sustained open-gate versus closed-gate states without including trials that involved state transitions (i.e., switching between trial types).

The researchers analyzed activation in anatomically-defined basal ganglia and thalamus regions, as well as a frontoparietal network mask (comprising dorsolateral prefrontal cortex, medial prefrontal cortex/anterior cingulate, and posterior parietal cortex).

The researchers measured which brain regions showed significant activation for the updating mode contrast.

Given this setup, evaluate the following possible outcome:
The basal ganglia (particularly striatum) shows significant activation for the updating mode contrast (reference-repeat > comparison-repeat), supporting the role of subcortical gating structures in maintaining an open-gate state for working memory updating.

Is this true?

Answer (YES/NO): NO